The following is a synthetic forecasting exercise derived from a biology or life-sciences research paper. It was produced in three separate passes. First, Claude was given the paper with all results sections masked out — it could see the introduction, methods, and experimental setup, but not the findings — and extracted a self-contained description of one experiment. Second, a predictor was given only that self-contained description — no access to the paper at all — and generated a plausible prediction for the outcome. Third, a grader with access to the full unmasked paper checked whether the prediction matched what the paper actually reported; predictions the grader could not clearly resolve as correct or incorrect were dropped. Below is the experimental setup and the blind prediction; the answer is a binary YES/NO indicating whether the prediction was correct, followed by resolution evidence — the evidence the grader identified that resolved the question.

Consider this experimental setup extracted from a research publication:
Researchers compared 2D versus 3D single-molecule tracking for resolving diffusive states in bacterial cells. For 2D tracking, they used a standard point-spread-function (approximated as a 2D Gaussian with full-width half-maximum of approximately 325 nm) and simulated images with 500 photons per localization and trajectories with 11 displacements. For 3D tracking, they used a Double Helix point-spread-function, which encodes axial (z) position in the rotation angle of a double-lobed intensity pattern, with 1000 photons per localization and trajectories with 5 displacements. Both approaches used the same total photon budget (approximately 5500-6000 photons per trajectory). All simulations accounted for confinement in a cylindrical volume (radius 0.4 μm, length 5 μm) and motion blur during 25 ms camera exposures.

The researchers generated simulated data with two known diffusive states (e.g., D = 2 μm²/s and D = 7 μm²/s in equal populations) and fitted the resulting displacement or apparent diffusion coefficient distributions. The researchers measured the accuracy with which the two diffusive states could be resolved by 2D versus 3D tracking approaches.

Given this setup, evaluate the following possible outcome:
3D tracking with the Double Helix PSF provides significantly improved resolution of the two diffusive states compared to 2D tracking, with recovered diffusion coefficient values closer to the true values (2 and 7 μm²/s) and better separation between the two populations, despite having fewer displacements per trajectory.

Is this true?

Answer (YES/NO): NO